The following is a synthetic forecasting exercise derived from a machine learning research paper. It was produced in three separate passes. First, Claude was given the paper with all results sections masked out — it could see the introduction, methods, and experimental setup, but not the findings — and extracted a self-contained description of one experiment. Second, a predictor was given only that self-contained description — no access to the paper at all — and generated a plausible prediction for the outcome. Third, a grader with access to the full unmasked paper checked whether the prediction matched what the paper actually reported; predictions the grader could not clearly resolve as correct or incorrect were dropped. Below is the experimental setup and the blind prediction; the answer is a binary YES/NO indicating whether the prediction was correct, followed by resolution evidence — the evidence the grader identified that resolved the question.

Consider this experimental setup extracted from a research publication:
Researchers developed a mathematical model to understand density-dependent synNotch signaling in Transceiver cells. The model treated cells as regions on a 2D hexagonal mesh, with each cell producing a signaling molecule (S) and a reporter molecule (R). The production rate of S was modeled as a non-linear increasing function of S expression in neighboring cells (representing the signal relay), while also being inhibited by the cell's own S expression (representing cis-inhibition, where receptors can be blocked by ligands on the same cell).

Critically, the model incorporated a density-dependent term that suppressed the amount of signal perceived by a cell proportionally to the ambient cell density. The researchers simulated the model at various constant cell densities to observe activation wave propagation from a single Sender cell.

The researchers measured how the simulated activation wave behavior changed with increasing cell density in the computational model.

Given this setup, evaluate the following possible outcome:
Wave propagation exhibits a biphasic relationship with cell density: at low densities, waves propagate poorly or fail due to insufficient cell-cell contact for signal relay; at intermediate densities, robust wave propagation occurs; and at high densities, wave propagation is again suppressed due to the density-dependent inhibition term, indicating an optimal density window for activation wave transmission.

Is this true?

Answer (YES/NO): NO